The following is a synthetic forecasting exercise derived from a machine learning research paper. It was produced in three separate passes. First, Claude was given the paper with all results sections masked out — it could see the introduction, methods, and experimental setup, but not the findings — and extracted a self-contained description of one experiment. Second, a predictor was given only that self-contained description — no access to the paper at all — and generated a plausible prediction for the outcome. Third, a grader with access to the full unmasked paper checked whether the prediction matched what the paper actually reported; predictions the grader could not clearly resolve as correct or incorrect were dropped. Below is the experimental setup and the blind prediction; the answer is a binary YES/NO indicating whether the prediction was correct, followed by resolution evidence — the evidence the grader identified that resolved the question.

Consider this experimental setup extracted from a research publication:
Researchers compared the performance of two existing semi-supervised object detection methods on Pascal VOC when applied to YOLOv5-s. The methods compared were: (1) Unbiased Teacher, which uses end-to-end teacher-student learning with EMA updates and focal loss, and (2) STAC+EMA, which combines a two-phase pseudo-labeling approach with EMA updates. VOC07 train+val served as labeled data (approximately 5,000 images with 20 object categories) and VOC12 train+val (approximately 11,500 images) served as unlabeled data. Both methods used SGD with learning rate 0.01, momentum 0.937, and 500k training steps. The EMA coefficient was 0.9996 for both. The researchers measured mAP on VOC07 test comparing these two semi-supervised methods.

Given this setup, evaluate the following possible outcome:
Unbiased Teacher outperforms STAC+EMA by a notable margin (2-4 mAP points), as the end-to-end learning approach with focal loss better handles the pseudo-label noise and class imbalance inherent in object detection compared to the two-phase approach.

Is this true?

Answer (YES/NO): NO